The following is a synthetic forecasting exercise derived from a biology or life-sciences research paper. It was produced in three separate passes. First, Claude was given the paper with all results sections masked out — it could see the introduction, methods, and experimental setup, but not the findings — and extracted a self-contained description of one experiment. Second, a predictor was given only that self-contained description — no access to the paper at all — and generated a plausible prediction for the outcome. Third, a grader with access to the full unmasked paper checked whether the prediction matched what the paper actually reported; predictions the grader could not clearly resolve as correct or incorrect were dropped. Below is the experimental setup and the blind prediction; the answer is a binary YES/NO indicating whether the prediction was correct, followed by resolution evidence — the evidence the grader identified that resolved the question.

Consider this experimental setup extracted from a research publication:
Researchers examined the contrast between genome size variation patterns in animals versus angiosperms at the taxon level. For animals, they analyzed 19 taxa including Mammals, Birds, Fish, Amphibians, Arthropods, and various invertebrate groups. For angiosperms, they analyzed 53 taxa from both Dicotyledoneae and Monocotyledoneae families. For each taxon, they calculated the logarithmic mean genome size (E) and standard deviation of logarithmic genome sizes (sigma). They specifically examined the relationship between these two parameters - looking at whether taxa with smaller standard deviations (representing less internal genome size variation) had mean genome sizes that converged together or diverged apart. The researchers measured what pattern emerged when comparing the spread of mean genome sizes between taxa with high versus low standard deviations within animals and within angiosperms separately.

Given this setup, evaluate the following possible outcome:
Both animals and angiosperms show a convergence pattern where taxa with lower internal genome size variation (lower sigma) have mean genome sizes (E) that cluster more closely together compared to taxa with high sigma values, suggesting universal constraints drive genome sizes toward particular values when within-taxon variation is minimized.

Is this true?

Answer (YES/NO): NO